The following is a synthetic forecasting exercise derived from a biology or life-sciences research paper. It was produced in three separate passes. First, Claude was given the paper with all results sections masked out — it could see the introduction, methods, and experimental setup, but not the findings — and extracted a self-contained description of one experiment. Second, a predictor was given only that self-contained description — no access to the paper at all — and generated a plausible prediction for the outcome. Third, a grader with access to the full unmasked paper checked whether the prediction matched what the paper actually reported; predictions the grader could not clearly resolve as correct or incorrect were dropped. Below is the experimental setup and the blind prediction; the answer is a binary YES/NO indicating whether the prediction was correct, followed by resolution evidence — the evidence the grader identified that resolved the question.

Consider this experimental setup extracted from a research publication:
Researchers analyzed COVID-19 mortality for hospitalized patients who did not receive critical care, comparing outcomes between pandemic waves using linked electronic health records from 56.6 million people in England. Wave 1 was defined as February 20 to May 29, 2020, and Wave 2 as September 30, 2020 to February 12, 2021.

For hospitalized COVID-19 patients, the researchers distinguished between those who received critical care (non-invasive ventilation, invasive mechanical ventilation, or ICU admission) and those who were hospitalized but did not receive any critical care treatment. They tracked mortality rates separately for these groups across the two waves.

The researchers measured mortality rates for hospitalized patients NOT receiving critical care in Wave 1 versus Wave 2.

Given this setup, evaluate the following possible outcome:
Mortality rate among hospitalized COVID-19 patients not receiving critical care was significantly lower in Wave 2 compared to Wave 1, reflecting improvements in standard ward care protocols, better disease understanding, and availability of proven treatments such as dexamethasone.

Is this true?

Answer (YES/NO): YES